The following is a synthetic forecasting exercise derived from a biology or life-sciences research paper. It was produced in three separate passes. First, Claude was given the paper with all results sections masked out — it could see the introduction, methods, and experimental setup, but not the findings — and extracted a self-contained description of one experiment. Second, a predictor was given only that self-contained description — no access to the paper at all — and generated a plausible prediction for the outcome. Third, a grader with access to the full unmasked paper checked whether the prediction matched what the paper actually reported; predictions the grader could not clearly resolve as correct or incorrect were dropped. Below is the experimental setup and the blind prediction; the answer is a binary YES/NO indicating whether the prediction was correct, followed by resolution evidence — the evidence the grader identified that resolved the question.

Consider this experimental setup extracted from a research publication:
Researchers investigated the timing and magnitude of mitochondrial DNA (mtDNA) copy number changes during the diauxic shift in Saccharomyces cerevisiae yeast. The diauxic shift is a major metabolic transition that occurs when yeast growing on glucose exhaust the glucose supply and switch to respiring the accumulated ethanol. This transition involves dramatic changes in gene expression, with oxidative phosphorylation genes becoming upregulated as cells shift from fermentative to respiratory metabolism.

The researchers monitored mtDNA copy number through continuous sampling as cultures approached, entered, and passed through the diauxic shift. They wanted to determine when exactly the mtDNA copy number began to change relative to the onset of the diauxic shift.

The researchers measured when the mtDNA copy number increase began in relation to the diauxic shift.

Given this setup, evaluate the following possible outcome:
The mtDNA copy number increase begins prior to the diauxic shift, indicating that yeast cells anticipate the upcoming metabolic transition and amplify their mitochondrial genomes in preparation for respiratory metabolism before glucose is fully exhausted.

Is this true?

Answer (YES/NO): NO